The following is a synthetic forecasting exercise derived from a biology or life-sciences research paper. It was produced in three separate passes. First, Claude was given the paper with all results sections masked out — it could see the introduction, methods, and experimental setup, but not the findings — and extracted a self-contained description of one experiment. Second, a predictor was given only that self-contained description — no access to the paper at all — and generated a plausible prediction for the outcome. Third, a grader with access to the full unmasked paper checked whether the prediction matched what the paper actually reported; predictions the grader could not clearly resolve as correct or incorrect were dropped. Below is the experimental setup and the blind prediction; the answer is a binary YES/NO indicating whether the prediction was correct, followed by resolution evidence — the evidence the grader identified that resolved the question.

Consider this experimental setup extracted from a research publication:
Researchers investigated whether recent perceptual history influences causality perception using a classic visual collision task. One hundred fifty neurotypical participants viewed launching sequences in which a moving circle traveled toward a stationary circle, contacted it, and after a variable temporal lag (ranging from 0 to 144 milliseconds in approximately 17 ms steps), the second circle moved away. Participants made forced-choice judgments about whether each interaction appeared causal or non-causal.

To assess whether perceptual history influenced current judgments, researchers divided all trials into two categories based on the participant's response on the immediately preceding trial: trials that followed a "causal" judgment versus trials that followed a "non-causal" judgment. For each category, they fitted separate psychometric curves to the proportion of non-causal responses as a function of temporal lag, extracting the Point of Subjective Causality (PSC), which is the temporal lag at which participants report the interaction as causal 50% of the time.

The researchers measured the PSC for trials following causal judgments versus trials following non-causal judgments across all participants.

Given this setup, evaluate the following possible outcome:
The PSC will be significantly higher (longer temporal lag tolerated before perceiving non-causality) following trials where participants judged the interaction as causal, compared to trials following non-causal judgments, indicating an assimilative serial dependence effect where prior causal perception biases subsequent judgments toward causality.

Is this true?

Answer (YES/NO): YES